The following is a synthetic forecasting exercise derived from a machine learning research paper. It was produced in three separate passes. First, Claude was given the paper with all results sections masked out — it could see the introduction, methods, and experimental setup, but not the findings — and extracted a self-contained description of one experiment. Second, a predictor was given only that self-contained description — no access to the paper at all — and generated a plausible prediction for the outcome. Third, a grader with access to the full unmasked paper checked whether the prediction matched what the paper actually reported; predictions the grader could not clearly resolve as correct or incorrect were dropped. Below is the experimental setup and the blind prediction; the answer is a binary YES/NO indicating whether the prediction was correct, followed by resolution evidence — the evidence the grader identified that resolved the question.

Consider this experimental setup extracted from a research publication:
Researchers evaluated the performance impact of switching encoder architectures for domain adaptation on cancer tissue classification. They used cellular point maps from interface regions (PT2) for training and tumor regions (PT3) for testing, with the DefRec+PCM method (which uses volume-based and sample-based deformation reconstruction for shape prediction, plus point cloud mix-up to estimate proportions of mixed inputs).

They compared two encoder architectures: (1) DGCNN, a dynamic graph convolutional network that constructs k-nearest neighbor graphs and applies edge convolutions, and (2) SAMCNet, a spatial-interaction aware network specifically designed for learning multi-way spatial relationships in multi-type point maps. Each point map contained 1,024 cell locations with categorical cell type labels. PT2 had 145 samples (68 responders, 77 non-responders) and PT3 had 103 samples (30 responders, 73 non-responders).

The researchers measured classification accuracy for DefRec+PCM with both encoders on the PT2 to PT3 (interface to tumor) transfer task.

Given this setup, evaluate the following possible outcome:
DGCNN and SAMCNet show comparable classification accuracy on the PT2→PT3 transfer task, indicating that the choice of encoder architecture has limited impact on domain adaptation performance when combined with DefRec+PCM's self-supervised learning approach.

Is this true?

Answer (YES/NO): NO